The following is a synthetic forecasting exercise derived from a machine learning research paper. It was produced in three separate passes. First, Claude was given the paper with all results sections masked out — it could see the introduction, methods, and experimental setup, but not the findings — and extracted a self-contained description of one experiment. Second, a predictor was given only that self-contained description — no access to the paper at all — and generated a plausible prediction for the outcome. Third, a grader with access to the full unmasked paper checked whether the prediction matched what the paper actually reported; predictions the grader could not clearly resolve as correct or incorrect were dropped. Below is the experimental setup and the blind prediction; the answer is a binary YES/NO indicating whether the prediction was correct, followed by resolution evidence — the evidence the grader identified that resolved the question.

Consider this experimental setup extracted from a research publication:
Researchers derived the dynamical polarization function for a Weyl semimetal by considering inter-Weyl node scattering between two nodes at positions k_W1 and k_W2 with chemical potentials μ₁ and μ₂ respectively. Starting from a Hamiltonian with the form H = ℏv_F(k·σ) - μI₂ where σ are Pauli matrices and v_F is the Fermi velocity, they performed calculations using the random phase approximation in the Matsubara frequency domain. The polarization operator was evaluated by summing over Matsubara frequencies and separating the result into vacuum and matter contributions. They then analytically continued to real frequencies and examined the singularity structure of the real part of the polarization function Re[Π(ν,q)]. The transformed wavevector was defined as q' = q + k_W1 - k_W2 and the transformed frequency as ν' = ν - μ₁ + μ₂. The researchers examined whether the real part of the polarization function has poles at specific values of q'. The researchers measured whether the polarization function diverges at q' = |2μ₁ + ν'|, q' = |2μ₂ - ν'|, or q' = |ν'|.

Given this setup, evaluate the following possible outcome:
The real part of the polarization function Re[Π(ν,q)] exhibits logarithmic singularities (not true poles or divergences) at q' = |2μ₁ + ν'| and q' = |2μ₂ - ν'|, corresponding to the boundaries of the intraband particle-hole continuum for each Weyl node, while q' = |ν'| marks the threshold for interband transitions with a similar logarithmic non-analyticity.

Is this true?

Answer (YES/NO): NO